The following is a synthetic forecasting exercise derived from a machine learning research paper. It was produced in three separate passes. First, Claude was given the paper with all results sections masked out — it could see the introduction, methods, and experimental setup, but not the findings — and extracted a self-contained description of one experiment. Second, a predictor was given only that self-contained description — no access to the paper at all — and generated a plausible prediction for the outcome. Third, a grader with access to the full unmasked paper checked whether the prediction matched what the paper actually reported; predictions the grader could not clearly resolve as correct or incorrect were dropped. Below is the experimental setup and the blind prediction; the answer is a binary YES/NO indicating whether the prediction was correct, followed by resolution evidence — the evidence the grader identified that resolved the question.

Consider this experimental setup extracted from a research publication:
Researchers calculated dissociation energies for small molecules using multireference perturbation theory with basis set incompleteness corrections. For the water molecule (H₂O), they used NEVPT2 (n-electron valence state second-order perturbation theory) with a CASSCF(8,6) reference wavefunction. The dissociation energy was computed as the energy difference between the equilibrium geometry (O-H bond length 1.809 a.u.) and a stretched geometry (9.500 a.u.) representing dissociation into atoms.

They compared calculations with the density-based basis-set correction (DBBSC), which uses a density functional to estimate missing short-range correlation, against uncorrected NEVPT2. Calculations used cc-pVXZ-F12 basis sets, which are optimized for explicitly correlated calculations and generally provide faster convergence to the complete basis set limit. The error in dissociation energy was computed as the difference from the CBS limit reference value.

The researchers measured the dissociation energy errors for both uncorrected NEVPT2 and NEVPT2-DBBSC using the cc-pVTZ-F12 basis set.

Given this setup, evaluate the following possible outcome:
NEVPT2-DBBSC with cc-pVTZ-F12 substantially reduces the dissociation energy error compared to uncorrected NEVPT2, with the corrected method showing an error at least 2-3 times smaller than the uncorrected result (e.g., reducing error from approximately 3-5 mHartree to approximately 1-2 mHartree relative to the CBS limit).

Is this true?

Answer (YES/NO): YES